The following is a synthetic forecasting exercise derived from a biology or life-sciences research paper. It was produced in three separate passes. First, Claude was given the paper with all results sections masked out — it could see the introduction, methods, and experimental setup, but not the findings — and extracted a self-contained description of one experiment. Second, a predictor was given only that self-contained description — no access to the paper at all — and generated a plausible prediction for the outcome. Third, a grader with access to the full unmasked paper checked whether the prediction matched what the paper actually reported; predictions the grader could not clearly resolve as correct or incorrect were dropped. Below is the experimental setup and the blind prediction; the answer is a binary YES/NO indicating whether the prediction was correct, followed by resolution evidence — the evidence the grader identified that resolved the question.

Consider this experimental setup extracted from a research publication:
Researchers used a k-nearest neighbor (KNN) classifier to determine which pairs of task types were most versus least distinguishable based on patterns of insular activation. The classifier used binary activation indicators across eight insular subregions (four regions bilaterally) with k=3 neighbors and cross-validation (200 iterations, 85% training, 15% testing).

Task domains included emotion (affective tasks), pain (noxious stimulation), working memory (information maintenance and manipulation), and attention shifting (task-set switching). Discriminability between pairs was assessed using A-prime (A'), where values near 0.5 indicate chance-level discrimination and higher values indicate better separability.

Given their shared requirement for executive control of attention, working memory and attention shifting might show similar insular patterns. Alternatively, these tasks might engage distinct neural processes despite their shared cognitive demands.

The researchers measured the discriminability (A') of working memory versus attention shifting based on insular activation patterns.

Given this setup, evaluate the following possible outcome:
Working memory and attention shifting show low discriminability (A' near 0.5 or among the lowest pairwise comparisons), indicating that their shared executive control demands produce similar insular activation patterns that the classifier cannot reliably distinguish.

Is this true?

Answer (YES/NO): NO